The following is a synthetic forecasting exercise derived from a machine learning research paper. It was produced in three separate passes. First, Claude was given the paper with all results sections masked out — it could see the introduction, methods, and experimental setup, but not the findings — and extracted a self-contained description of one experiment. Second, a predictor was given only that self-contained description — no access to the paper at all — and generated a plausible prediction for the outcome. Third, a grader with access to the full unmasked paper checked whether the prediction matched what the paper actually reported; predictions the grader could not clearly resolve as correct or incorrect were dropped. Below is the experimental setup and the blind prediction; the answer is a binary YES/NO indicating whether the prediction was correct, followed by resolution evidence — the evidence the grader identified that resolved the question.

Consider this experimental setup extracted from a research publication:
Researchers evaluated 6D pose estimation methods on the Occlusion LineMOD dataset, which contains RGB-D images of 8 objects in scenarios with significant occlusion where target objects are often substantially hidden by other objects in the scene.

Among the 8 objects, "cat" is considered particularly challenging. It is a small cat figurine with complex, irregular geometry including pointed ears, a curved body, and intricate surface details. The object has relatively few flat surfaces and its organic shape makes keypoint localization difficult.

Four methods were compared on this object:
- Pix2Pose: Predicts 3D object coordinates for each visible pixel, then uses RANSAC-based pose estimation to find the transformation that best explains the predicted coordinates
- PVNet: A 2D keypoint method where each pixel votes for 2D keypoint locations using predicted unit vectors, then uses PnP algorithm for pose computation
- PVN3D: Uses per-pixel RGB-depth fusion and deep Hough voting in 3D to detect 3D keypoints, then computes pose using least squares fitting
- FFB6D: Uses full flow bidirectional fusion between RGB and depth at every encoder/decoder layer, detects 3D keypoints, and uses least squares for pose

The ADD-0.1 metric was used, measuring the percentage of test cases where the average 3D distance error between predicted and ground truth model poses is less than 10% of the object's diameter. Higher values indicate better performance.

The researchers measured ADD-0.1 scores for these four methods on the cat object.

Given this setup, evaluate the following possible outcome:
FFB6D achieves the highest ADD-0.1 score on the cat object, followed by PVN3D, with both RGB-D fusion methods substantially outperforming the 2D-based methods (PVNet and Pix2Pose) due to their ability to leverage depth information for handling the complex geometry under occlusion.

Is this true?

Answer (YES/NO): NO